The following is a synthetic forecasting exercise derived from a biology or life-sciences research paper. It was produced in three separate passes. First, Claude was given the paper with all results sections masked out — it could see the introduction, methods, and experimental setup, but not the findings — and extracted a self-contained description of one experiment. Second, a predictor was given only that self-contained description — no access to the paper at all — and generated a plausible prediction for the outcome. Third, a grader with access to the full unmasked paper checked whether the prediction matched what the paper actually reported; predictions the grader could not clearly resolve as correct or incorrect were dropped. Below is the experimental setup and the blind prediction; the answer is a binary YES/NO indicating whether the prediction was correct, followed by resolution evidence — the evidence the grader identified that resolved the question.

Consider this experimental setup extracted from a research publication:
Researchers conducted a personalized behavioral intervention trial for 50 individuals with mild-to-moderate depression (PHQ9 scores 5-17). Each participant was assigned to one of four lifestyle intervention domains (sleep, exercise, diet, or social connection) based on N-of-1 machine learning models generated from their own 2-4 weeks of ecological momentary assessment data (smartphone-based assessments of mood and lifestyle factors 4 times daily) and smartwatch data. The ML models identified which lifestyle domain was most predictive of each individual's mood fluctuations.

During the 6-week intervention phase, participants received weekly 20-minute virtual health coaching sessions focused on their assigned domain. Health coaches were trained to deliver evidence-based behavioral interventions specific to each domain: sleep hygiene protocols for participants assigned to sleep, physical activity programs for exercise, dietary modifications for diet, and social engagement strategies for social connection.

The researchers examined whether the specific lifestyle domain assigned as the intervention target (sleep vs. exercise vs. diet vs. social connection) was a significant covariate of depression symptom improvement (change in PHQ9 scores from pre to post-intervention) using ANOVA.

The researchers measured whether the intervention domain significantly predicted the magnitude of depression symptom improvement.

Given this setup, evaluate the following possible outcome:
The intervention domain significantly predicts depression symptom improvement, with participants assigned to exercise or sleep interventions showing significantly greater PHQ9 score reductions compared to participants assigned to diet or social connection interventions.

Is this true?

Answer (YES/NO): NO